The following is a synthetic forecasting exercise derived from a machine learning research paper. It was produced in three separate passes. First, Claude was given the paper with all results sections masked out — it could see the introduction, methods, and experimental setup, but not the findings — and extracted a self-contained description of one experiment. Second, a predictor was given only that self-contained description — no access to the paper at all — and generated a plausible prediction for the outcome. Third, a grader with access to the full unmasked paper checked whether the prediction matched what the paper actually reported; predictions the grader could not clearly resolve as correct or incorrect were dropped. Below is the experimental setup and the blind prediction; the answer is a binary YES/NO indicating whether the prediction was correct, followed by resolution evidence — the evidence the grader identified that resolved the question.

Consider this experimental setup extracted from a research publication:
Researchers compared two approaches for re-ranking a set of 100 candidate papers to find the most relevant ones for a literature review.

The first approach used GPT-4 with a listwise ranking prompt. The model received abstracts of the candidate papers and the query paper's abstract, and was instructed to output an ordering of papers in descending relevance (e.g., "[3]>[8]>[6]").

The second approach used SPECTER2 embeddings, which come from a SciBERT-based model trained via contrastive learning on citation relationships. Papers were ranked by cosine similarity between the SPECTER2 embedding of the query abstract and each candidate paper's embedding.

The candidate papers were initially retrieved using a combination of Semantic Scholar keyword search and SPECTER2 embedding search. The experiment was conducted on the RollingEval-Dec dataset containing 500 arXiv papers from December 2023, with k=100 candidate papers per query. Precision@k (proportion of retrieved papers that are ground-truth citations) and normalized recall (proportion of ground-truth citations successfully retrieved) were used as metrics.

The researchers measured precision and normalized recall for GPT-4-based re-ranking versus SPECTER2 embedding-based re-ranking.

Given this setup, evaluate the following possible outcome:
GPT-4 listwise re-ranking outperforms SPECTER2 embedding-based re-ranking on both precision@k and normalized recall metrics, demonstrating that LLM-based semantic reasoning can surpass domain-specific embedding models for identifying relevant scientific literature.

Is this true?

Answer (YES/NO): NO